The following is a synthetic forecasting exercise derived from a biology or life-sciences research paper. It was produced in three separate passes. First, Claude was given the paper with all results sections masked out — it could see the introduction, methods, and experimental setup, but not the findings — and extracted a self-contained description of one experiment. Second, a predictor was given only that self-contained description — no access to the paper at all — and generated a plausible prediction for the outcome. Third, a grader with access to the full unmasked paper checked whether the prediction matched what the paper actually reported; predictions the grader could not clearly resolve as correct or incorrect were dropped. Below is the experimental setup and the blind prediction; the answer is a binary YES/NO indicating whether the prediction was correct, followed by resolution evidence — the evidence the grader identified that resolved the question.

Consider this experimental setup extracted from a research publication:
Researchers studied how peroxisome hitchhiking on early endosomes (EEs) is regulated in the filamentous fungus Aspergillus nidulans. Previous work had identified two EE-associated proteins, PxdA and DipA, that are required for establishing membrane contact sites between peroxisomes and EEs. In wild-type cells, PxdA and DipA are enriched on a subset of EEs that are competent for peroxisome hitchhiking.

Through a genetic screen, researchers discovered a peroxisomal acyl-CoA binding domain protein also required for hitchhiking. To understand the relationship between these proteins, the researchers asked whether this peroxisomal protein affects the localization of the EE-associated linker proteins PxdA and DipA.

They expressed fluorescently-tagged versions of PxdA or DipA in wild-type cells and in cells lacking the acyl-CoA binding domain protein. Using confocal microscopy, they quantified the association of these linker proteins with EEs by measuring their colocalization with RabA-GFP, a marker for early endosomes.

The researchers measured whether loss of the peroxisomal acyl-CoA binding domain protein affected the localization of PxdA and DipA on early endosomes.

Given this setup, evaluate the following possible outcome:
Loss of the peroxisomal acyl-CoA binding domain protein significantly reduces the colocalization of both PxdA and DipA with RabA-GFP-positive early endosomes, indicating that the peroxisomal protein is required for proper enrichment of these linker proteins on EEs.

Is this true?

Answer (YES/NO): NO